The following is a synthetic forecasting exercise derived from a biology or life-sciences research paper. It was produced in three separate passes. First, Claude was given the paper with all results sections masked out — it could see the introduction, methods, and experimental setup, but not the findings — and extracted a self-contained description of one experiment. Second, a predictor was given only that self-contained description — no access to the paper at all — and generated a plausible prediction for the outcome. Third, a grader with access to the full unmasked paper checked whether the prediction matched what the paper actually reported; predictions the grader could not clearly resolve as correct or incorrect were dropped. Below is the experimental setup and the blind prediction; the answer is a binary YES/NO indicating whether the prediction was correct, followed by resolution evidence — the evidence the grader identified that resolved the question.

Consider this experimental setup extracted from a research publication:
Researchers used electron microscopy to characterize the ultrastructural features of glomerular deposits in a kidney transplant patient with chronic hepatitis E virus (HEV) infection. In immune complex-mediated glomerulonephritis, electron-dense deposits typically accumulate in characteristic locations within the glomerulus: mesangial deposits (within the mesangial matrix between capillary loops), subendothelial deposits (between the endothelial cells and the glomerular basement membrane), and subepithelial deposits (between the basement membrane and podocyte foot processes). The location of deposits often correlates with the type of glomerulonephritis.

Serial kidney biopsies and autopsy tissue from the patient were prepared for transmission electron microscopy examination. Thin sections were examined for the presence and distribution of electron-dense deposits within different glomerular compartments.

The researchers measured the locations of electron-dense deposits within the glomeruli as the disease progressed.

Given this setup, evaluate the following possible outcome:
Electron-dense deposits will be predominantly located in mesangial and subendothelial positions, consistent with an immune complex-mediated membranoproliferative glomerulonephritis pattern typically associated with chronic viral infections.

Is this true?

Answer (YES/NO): YES